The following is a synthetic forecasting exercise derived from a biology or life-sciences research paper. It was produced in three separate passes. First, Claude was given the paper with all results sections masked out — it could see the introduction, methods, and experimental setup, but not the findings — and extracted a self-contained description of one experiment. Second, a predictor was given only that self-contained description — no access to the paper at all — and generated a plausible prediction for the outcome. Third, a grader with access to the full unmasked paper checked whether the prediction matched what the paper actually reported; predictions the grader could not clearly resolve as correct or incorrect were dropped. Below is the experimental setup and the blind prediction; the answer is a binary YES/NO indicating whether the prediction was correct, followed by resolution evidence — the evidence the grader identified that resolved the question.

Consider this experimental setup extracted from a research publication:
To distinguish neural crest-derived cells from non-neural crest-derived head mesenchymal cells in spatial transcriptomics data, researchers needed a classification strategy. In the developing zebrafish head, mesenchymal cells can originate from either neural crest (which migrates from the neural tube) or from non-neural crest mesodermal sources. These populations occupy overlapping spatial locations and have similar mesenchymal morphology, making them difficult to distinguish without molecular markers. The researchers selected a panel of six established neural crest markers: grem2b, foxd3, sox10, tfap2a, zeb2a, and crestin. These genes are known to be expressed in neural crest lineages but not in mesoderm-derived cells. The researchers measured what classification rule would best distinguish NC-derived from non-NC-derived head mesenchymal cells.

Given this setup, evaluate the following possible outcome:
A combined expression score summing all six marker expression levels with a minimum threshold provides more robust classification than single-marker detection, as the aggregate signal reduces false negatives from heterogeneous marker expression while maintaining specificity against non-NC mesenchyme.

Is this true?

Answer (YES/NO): NO